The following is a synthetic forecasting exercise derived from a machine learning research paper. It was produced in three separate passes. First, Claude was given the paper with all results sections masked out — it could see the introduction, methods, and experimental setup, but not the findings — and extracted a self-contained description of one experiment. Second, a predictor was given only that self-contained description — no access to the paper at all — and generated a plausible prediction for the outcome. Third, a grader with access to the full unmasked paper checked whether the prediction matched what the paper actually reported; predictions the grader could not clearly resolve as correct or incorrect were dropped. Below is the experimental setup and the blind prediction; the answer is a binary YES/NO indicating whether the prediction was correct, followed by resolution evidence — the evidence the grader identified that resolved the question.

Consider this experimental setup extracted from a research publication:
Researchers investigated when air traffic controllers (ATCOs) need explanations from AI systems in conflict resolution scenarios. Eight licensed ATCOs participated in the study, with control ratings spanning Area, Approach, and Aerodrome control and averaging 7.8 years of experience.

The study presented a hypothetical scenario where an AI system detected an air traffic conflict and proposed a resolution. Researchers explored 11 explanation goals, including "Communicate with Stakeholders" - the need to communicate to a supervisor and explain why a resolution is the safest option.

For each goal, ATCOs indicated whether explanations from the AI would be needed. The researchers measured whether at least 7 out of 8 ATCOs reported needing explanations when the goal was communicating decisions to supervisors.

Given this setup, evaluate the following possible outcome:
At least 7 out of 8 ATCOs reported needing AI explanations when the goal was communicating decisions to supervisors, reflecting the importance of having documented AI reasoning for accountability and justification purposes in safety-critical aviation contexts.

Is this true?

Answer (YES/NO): YES